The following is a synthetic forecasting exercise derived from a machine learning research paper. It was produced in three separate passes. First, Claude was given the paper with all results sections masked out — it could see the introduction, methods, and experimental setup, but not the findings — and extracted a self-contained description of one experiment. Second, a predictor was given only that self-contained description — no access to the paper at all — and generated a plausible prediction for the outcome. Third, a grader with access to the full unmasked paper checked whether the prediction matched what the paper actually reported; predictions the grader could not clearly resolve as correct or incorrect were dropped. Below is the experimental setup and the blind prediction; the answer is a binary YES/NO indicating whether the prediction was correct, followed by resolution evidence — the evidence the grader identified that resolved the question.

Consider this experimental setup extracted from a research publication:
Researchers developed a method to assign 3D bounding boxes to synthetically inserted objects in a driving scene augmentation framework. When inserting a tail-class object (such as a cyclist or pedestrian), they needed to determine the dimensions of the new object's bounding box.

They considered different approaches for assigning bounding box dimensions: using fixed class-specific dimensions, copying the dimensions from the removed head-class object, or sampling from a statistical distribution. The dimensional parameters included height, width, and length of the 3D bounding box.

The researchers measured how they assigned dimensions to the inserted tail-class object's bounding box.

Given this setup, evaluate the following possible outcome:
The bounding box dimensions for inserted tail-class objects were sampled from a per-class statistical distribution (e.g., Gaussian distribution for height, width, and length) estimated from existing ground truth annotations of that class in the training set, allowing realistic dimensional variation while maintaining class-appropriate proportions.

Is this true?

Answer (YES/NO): YES